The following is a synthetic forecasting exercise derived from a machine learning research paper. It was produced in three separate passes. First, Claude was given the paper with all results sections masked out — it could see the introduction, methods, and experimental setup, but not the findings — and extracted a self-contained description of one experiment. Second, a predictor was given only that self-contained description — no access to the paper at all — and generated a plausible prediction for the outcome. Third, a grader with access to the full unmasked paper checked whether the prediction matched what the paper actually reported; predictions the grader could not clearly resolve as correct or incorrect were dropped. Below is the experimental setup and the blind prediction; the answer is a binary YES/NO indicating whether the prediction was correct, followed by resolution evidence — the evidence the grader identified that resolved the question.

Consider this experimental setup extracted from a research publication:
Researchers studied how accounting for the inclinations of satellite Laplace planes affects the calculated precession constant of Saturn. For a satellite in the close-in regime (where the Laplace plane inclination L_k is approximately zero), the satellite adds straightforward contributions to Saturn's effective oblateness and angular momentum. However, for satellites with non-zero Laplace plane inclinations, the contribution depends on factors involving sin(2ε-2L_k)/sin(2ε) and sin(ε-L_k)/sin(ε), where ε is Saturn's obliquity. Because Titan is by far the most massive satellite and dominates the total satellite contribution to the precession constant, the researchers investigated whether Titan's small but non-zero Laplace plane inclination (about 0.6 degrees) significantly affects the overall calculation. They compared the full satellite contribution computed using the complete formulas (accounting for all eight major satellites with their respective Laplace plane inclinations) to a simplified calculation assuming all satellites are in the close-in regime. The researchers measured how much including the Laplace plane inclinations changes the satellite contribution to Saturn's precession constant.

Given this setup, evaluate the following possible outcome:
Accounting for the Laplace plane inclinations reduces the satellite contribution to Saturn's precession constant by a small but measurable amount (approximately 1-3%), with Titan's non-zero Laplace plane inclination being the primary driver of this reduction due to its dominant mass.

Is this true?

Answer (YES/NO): NO